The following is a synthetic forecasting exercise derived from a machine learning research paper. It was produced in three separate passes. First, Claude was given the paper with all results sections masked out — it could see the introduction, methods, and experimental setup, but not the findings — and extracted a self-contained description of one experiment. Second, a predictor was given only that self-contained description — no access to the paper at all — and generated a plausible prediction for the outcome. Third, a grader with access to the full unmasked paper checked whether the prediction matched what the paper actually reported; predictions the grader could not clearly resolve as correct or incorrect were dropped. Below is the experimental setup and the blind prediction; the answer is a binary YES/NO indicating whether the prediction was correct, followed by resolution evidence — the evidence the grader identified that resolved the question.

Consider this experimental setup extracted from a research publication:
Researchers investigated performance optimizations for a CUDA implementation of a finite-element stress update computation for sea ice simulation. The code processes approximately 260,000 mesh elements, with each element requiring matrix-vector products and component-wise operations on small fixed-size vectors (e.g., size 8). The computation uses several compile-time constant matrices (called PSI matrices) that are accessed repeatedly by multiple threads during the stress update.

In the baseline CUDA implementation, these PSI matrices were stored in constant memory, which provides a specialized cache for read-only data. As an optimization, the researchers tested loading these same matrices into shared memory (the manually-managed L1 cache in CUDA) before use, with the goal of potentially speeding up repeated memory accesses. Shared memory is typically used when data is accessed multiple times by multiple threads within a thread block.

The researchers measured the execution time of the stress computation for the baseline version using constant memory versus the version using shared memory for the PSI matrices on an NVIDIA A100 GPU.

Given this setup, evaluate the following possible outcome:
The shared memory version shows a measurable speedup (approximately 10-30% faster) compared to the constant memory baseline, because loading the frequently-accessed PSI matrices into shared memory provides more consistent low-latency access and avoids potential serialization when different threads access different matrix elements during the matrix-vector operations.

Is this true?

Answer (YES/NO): NO